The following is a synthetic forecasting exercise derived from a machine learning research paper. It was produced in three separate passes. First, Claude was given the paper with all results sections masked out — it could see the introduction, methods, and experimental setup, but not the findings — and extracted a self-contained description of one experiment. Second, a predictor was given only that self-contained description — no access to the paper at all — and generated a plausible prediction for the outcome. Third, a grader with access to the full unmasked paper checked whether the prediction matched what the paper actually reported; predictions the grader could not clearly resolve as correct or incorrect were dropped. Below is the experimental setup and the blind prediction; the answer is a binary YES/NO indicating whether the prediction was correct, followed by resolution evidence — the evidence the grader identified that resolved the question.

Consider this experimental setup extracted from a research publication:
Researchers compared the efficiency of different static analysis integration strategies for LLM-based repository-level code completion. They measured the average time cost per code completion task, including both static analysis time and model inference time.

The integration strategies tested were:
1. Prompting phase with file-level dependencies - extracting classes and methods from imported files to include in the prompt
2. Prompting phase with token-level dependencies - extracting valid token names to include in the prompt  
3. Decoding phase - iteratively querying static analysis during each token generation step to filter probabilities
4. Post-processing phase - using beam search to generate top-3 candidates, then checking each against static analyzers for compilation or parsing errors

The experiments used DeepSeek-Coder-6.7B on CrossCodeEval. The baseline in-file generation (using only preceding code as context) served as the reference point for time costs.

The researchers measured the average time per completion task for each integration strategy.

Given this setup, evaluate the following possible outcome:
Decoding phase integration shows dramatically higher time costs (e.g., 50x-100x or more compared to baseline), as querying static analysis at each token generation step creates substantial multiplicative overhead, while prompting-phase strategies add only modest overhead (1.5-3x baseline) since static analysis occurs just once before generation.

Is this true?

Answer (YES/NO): NO